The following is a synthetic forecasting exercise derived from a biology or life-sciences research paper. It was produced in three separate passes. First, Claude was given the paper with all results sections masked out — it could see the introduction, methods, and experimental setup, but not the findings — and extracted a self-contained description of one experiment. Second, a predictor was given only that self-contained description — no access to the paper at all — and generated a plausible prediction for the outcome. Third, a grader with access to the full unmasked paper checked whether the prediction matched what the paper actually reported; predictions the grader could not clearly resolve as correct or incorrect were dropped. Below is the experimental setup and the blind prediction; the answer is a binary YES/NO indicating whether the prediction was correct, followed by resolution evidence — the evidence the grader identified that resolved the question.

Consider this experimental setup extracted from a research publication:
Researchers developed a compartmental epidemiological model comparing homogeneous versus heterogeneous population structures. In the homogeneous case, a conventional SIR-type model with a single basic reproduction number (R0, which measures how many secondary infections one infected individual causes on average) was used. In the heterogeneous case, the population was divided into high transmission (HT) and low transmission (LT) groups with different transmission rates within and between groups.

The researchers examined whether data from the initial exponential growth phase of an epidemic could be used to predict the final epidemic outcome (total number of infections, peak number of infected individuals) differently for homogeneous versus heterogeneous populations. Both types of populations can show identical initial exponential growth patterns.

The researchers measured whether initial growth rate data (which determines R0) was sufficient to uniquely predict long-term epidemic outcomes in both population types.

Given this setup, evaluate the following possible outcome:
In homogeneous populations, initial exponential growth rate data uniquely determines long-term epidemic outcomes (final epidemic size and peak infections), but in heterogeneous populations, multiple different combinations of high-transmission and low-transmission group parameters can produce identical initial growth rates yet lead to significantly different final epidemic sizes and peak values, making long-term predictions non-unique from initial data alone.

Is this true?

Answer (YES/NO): YES